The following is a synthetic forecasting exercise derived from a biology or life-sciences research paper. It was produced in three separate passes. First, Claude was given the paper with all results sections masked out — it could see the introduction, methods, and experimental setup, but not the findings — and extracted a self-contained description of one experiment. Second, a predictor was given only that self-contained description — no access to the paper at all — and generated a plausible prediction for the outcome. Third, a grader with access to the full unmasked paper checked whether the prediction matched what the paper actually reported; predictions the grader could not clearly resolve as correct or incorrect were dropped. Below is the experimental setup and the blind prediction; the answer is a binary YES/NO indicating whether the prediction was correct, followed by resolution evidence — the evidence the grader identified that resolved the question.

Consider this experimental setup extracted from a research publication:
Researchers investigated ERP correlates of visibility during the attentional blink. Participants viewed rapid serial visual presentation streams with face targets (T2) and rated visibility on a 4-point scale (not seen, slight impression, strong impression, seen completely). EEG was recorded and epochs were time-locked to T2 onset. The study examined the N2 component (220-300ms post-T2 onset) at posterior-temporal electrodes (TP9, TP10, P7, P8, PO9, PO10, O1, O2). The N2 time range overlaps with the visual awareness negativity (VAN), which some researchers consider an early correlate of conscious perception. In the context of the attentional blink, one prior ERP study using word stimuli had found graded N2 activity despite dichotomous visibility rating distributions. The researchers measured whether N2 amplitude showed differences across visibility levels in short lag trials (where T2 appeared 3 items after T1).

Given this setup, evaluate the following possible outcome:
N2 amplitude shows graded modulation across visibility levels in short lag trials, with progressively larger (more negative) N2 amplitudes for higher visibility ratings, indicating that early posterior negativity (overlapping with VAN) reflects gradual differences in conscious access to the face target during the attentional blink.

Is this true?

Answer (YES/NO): YES